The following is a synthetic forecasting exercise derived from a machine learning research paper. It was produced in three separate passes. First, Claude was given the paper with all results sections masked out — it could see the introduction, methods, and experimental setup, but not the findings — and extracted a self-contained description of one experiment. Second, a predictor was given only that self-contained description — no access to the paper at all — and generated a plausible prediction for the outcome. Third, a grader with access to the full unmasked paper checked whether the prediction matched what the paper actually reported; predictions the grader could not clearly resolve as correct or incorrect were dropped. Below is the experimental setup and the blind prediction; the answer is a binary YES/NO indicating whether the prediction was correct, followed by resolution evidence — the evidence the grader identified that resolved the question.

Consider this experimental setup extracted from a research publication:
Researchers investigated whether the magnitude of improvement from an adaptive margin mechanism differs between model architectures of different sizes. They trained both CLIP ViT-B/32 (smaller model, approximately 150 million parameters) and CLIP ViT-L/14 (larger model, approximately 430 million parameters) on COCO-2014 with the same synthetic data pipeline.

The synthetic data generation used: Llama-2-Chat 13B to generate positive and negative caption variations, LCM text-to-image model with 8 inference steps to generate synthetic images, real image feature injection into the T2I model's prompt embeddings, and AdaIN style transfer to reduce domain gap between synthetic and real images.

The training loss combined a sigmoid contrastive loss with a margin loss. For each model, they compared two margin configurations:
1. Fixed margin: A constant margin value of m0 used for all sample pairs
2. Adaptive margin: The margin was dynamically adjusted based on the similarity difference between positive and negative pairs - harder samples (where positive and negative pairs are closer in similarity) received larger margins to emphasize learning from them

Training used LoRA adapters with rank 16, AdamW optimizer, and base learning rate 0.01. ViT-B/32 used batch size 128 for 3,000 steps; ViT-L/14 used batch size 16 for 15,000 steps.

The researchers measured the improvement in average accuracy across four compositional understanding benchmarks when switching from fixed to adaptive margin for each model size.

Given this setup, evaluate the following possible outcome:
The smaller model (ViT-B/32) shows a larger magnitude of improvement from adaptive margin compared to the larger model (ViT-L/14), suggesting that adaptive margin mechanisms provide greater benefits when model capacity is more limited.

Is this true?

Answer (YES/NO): YES